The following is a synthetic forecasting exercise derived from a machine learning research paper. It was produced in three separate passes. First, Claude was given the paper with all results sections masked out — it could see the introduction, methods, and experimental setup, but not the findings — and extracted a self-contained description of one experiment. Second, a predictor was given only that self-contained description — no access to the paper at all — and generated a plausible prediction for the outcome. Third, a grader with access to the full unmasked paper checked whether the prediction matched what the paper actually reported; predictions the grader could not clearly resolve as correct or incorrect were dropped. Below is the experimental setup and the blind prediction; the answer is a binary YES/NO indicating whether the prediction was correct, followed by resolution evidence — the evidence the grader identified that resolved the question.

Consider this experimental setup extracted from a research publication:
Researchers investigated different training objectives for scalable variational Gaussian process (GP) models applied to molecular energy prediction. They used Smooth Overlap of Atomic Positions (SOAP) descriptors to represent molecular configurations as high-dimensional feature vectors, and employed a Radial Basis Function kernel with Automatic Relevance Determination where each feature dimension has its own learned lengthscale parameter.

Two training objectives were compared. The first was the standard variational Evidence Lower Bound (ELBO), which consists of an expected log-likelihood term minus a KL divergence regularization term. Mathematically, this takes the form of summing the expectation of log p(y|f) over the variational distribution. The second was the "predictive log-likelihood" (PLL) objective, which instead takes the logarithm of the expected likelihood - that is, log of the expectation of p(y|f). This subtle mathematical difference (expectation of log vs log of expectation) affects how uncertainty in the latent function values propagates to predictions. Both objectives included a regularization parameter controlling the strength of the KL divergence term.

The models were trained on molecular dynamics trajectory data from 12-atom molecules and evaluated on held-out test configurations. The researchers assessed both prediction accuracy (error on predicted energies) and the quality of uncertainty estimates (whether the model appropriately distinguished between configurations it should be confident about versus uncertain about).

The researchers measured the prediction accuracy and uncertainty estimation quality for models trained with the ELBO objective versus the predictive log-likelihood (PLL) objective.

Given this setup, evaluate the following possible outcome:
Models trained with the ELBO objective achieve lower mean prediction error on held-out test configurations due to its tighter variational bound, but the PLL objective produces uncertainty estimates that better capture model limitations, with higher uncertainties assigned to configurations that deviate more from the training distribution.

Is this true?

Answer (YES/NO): NO